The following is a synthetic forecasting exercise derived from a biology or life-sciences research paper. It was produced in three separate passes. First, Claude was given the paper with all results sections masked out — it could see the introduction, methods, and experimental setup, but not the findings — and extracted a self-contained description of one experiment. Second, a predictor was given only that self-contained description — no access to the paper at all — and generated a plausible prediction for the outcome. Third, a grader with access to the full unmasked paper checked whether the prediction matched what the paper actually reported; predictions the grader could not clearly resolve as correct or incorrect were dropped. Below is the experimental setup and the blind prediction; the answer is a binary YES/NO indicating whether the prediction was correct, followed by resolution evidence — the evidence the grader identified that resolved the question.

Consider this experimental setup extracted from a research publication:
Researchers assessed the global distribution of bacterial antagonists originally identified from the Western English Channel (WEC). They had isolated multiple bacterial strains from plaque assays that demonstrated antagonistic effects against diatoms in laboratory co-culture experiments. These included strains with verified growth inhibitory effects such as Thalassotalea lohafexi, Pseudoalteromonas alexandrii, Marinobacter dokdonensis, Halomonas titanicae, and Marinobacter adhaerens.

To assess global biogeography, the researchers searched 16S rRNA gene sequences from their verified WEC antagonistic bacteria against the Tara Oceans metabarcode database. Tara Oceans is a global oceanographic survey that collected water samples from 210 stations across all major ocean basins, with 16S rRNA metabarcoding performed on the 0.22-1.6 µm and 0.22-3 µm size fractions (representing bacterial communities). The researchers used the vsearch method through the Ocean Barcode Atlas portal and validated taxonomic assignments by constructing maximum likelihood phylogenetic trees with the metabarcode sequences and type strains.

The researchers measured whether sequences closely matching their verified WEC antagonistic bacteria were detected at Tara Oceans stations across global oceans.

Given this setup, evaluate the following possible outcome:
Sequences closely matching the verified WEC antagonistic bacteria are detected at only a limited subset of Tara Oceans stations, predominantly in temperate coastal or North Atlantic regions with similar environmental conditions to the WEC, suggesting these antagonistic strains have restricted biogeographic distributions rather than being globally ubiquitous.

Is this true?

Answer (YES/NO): NO